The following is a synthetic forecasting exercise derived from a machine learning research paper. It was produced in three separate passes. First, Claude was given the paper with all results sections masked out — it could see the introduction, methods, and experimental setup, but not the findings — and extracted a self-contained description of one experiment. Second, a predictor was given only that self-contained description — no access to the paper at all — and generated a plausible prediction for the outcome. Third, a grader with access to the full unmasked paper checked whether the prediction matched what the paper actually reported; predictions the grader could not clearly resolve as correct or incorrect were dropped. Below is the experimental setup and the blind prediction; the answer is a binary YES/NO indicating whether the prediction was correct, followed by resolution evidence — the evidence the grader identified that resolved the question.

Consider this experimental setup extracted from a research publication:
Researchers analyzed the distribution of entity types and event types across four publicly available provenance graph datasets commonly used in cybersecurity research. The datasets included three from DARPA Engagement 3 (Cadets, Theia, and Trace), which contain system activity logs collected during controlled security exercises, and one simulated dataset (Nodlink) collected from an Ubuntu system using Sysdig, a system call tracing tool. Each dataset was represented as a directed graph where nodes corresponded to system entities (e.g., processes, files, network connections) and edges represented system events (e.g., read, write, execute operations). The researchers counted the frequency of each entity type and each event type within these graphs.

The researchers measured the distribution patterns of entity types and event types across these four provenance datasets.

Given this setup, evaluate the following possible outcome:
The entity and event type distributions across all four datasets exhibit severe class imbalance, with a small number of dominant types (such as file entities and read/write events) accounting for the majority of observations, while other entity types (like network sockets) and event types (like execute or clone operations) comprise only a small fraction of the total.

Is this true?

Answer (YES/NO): YES